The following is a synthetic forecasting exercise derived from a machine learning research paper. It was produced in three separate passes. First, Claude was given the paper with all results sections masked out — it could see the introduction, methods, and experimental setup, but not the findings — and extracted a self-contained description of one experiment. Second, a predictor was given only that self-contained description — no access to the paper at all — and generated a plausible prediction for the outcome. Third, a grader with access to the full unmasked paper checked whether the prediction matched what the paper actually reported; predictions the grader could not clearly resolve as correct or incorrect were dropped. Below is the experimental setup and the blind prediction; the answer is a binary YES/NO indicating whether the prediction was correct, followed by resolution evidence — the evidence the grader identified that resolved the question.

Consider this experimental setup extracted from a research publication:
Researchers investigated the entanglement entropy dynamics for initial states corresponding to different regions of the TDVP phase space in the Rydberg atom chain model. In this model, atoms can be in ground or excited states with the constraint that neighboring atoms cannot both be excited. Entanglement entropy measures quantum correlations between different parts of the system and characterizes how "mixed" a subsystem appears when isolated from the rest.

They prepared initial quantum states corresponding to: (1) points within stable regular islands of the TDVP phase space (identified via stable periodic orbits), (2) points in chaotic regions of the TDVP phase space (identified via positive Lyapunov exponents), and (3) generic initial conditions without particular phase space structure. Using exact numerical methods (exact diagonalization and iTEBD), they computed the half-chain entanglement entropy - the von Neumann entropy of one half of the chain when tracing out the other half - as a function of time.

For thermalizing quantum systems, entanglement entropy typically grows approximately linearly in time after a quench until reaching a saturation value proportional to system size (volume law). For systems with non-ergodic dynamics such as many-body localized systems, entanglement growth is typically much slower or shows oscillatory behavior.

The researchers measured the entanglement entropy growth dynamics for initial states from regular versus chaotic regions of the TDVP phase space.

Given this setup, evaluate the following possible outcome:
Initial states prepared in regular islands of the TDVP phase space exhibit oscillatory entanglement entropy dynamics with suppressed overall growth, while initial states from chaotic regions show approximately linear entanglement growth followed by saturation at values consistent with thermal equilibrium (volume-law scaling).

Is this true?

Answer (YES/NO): YES